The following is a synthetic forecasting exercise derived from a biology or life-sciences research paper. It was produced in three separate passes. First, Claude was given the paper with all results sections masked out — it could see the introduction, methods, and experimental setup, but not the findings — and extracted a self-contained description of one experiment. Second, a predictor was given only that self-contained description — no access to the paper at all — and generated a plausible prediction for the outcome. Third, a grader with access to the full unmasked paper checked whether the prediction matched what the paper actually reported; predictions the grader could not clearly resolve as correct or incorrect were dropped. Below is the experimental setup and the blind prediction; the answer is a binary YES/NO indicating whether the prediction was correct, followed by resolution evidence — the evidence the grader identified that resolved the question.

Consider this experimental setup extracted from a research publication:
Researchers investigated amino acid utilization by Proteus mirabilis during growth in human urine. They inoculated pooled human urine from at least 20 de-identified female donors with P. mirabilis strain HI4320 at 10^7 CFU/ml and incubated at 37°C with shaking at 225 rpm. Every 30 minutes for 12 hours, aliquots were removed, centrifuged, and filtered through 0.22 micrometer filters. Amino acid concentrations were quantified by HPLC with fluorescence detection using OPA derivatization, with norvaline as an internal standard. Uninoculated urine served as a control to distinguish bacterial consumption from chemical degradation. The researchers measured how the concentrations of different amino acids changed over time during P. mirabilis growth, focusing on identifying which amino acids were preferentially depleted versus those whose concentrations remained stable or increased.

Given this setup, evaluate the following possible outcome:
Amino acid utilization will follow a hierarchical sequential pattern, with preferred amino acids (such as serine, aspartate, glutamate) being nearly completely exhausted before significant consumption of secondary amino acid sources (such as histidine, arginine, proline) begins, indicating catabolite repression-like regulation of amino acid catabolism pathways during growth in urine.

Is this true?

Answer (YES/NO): NO